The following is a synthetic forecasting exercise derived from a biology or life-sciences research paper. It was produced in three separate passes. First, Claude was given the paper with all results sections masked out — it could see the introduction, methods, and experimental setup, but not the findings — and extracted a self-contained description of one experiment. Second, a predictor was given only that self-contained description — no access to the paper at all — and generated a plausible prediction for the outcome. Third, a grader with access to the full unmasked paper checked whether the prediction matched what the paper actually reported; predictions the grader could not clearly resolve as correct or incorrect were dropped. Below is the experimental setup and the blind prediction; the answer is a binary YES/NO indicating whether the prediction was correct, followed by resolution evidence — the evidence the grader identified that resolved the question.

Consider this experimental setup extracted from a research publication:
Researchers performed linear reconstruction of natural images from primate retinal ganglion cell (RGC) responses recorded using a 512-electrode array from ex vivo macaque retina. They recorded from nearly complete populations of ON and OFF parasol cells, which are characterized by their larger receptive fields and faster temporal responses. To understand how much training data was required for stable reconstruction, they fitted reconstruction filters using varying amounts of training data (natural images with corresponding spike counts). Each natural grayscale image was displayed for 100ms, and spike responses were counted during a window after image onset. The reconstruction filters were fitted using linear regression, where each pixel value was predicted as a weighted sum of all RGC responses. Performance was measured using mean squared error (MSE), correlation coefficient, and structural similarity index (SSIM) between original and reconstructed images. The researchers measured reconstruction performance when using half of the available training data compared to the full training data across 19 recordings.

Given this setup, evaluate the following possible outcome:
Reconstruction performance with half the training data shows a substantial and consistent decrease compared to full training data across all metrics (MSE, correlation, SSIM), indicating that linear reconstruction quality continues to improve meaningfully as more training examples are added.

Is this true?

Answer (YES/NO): NO